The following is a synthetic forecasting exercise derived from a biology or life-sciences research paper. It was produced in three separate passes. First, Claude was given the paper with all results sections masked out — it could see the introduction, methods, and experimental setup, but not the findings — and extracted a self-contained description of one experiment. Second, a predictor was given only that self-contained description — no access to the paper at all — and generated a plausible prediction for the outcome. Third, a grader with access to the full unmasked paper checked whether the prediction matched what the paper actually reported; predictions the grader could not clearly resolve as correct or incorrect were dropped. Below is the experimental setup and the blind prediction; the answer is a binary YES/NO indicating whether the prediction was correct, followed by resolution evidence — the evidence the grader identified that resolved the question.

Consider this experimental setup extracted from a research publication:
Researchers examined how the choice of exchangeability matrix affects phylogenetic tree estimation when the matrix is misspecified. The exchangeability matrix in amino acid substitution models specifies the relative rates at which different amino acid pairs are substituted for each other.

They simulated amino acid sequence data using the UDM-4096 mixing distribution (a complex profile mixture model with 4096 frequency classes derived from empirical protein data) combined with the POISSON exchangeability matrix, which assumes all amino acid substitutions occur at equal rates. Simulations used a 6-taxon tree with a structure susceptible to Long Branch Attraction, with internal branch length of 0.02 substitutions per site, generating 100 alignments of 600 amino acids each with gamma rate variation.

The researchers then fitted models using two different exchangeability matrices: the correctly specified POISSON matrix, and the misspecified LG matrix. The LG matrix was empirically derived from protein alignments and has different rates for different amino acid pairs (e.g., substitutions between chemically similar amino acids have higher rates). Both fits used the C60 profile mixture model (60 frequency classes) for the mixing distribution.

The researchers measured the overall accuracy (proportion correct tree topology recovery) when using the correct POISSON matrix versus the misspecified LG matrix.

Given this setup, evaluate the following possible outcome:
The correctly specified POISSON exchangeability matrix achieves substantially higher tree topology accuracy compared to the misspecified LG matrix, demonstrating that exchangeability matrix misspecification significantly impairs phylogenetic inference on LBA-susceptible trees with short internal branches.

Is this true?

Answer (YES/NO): YES